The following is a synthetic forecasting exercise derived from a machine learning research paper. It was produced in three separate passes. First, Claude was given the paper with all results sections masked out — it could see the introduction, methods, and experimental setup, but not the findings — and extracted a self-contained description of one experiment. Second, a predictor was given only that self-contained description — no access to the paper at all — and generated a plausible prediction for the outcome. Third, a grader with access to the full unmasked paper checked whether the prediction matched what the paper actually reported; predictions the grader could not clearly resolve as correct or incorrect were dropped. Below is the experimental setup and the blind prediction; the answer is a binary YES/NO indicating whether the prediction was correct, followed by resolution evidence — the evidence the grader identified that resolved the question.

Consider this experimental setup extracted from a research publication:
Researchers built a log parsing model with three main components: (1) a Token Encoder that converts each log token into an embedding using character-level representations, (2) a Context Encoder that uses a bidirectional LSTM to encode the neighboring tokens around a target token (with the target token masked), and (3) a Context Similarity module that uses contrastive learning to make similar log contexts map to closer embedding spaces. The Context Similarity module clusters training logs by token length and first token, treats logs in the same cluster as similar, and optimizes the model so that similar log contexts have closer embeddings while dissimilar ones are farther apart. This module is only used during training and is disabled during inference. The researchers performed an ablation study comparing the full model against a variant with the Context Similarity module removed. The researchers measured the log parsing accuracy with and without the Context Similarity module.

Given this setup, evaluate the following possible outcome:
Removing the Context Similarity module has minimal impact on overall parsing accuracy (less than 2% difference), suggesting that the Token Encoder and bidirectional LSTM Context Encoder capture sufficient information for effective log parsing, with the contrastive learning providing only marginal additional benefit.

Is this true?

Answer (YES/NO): NO